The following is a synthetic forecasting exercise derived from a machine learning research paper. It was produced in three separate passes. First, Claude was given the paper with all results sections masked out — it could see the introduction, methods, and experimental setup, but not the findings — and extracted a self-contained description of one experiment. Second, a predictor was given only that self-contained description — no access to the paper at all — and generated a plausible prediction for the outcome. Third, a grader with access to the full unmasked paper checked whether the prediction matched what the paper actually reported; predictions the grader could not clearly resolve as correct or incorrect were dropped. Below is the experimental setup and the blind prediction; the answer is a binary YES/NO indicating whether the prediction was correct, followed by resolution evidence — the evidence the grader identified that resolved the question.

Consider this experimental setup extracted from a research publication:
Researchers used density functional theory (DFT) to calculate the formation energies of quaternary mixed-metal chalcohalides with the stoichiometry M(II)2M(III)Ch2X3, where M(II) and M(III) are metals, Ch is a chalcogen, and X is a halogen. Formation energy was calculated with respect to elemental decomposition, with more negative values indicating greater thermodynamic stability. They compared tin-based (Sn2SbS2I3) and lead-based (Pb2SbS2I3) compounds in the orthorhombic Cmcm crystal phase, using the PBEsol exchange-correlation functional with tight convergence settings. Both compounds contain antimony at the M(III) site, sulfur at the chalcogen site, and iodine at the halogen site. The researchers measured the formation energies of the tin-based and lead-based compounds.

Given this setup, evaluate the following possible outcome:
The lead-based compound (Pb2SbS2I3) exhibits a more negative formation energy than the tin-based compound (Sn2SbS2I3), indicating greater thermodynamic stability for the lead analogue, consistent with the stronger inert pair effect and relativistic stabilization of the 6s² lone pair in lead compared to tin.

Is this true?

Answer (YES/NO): YES